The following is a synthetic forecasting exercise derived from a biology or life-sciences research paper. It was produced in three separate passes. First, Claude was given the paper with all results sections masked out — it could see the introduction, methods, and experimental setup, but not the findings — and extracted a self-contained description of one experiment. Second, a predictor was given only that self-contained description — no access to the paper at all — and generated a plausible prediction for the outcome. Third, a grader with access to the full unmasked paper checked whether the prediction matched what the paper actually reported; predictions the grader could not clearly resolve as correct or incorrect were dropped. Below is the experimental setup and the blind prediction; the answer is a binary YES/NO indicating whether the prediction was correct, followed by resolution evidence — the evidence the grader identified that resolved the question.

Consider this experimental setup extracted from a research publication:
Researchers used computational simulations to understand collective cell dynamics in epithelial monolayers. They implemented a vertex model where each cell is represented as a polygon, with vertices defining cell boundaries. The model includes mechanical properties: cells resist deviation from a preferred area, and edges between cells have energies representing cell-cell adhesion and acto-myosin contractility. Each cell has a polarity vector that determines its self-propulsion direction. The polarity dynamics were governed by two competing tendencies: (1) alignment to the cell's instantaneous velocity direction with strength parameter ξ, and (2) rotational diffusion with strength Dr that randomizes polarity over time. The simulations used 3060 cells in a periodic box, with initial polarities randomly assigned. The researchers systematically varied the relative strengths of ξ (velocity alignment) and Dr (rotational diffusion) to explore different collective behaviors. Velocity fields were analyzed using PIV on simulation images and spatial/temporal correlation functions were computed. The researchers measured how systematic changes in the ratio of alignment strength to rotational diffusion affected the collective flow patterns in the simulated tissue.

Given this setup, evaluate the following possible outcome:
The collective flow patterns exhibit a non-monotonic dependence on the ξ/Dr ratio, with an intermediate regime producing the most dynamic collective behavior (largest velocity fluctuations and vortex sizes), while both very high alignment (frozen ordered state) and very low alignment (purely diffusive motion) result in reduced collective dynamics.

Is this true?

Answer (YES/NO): NO